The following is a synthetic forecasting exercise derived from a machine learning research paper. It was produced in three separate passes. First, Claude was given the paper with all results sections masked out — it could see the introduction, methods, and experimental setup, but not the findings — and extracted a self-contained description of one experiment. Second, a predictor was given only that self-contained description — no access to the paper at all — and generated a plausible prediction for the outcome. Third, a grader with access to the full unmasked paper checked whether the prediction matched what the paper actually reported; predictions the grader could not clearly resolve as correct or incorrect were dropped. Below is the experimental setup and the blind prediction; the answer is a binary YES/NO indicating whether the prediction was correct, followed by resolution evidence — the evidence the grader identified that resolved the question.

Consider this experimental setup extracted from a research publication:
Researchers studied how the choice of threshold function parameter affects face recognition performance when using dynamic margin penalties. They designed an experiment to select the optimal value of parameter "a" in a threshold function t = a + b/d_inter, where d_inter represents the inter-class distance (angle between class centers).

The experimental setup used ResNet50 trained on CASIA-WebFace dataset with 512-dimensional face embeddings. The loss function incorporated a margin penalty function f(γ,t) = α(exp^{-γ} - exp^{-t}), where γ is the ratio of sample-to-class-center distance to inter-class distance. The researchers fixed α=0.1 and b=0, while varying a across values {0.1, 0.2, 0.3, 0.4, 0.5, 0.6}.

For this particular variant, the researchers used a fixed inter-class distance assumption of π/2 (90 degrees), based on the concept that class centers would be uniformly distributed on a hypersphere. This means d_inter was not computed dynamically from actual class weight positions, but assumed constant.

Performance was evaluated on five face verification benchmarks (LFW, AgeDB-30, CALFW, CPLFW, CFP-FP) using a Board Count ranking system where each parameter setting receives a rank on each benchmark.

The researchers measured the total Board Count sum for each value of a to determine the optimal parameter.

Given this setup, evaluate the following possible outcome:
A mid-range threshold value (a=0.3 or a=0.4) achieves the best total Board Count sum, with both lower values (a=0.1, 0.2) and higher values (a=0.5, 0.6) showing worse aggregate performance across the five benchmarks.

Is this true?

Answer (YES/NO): NO